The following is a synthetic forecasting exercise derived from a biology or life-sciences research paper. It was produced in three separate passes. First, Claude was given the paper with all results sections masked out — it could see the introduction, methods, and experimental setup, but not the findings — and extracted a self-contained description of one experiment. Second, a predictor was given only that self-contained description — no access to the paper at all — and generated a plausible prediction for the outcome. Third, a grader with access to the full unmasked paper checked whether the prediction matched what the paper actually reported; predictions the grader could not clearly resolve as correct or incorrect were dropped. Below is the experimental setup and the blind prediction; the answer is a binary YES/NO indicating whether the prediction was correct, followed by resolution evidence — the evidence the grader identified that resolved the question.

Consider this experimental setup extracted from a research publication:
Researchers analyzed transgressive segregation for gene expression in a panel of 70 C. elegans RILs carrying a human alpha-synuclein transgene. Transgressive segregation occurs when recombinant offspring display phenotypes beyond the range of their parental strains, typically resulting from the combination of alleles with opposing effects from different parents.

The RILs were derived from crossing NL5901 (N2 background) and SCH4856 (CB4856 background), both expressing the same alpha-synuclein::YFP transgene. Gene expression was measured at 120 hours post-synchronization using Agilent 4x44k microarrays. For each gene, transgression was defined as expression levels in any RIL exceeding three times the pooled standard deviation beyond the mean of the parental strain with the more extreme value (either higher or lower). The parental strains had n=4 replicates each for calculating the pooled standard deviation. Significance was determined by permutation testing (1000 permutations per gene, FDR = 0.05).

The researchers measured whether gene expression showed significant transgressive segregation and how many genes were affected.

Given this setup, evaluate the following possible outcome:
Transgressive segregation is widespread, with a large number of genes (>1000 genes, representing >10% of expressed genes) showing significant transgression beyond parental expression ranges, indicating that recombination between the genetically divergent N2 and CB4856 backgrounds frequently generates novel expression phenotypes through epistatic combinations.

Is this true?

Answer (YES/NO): NO